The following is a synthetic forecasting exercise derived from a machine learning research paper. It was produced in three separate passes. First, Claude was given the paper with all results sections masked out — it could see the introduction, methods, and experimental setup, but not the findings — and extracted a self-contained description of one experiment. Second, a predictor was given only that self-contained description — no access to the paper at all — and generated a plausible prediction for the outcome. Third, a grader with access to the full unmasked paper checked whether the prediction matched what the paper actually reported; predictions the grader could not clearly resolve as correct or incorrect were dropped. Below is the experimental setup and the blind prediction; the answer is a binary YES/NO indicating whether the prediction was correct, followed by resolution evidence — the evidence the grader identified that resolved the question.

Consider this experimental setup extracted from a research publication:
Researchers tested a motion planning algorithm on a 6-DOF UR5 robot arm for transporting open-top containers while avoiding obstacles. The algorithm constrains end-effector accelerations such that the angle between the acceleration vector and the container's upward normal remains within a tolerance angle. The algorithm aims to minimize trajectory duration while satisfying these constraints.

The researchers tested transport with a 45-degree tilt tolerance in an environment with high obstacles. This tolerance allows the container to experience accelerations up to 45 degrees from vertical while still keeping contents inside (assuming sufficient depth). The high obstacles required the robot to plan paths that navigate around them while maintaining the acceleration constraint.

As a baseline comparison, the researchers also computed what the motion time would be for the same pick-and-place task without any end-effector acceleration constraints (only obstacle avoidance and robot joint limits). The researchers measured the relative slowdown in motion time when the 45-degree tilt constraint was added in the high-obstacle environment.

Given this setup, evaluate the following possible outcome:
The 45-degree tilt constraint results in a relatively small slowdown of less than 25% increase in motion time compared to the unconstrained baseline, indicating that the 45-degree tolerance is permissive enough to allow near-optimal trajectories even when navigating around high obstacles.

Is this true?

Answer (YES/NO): NO